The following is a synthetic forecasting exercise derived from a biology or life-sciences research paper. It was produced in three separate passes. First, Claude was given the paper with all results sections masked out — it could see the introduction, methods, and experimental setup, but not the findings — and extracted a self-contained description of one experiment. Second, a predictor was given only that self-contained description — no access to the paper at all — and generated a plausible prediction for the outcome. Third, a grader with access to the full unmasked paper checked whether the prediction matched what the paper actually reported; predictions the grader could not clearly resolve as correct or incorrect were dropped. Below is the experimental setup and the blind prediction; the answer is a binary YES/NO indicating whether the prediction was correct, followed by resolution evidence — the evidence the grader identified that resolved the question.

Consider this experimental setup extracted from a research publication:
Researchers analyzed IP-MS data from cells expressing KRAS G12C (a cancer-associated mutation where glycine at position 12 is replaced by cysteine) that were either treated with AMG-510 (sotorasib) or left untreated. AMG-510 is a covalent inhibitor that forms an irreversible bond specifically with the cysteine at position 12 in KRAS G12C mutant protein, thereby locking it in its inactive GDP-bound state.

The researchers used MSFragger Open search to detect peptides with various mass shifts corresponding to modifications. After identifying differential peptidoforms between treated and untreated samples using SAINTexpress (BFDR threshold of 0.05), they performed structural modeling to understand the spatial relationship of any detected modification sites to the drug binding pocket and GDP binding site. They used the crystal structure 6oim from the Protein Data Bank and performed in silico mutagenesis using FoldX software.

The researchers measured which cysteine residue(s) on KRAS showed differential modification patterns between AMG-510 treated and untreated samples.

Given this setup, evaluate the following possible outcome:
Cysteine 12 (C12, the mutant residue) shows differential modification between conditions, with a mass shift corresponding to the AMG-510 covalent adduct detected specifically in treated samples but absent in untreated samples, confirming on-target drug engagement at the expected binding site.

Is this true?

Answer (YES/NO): NO